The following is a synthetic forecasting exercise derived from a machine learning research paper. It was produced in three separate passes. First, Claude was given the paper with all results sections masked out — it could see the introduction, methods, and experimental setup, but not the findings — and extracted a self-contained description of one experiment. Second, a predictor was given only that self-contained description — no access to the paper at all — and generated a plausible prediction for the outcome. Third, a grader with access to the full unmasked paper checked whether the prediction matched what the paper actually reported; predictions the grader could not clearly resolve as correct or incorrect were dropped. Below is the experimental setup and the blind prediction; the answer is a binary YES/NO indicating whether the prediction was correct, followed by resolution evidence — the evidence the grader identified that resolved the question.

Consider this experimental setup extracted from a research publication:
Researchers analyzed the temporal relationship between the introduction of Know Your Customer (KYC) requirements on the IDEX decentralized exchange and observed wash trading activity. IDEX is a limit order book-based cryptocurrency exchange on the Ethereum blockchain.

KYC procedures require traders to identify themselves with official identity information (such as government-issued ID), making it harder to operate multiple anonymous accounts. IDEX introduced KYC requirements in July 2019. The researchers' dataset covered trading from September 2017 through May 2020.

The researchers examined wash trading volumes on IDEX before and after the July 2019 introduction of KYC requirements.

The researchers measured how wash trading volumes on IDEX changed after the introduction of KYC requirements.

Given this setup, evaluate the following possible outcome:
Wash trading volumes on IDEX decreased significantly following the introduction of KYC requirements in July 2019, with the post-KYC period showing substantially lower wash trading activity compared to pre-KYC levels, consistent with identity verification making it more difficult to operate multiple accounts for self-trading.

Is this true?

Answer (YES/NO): YES